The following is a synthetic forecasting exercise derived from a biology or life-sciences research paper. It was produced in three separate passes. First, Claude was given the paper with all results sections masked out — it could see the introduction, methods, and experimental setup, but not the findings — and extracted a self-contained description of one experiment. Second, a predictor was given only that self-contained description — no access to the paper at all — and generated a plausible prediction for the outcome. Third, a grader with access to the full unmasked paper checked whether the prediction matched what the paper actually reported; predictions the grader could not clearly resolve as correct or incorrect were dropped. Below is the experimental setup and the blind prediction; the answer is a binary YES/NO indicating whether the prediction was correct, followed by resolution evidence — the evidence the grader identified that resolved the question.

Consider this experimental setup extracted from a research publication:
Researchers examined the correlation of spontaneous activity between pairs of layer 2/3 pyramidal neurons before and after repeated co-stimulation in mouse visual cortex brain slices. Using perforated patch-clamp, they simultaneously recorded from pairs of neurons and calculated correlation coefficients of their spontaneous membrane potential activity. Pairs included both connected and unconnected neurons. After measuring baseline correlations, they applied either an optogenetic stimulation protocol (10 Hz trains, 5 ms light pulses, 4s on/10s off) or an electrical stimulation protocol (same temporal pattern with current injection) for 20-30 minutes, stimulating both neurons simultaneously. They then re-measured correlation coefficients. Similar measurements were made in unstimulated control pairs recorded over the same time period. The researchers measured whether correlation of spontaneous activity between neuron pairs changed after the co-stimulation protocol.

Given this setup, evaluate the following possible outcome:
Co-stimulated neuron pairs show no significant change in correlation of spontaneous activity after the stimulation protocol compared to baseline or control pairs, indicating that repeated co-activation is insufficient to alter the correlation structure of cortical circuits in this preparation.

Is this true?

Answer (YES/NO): NO